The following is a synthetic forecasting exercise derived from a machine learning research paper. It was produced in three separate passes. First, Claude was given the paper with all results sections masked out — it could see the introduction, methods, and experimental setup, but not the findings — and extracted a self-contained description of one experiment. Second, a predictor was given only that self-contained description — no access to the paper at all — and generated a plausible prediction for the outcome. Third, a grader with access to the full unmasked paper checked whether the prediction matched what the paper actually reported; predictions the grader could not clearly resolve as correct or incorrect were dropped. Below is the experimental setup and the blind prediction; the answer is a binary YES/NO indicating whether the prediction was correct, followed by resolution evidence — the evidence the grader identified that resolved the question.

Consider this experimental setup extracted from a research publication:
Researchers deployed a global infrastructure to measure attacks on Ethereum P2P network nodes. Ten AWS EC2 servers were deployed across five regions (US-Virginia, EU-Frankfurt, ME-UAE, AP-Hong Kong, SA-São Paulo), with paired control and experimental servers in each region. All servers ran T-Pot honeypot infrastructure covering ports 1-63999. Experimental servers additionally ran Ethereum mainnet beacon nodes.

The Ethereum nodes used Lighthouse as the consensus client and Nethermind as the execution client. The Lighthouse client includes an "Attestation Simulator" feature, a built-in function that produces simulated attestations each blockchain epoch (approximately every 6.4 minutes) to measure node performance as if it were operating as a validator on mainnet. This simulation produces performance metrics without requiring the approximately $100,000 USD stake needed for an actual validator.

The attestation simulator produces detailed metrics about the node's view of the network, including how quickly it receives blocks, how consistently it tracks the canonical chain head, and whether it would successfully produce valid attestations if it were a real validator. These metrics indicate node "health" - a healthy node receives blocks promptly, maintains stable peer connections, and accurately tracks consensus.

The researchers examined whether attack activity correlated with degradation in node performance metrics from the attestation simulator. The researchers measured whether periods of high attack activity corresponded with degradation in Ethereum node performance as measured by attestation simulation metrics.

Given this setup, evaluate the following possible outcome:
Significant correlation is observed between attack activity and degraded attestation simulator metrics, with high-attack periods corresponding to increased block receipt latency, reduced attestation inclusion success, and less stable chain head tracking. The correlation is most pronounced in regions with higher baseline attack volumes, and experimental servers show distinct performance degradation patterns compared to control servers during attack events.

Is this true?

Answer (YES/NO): NO